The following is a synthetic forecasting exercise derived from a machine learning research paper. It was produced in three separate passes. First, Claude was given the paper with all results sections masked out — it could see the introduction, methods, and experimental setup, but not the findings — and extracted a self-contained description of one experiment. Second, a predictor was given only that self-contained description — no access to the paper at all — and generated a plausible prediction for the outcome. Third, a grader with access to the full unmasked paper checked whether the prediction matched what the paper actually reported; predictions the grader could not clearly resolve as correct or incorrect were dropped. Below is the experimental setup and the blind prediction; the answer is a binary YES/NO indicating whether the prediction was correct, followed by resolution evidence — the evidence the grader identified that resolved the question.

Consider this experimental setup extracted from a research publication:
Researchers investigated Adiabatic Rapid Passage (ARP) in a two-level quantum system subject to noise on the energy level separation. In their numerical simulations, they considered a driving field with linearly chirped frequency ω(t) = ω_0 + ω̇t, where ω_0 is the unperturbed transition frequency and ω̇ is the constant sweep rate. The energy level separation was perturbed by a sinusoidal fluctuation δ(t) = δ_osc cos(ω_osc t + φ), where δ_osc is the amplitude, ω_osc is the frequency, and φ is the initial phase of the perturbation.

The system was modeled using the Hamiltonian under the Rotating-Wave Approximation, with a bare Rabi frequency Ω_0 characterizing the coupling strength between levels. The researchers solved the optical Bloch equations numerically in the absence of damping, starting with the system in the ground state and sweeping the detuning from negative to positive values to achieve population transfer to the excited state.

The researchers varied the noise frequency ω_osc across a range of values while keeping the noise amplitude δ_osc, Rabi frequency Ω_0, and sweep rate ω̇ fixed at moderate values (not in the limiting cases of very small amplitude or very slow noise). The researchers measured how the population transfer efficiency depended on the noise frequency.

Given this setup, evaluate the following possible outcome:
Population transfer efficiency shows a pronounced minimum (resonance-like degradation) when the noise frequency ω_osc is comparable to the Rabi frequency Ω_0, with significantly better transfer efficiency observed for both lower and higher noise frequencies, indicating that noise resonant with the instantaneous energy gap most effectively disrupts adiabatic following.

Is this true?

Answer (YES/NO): NO